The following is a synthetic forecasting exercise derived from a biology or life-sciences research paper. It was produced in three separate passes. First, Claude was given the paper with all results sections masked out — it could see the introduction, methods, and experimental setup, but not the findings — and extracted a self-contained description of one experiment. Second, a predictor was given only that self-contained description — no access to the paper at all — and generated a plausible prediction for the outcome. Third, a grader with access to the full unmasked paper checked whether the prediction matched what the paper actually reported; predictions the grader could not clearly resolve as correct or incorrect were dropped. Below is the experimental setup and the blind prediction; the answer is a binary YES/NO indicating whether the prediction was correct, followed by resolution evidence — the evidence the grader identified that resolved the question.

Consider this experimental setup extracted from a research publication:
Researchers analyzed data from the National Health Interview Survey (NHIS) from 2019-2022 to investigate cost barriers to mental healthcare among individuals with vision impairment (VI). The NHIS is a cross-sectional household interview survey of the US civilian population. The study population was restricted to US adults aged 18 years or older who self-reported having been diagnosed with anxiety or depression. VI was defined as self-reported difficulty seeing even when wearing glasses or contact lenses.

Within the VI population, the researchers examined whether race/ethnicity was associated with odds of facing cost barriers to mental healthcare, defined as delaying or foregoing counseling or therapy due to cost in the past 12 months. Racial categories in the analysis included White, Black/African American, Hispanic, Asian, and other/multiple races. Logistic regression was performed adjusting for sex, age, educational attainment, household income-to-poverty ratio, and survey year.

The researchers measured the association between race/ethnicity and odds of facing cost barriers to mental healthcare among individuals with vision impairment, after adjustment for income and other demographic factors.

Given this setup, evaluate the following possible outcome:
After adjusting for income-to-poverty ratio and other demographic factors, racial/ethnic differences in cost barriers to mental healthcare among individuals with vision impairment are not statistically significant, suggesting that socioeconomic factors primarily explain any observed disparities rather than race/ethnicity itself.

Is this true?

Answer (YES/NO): NO